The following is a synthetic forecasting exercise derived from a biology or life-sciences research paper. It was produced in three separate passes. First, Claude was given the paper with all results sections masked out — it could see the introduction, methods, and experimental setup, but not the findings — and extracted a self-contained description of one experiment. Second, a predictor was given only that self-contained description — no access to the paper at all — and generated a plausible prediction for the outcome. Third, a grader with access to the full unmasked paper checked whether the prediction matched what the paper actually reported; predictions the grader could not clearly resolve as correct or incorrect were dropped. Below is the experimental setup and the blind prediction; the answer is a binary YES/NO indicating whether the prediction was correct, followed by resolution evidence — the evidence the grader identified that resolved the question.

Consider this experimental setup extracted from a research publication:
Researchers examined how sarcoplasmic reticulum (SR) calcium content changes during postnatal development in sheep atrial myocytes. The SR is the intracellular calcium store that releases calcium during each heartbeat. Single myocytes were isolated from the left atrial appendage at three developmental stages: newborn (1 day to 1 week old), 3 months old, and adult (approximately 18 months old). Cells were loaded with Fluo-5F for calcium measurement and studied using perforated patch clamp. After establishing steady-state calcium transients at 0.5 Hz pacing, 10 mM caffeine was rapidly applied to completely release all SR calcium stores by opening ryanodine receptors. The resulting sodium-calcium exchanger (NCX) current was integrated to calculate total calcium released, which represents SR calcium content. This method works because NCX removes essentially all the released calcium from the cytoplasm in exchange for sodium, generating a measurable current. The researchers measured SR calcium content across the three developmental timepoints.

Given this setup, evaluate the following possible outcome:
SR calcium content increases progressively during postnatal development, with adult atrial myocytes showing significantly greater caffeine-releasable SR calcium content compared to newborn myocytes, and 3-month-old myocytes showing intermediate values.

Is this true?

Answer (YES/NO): NO